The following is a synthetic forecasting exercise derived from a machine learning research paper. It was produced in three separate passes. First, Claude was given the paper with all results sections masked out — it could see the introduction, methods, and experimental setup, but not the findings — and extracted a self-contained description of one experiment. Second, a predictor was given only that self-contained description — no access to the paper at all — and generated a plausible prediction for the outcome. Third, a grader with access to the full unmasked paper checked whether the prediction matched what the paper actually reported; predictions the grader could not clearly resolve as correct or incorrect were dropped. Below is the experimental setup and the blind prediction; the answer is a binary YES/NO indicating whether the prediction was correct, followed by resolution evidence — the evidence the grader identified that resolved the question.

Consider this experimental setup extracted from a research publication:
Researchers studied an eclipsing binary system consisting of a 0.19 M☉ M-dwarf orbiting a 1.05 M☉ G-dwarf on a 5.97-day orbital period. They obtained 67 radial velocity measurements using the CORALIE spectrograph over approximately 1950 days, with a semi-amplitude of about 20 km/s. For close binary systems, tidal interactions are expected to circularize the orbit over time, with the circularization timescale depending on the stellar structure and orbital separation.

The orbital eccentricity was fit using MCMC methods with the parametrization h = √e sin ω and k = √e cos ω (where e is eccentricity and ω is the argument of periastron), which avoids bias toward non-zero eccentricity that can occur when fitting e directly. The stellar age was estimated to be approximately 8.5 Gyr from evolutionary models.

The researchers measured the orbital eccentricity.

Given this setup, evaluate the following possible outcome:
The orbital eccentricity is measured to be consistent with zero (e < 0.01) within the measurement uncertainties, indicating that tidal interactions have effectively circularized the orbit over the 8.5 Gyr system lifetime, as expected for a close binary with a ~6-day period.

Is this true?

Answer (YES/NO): NO